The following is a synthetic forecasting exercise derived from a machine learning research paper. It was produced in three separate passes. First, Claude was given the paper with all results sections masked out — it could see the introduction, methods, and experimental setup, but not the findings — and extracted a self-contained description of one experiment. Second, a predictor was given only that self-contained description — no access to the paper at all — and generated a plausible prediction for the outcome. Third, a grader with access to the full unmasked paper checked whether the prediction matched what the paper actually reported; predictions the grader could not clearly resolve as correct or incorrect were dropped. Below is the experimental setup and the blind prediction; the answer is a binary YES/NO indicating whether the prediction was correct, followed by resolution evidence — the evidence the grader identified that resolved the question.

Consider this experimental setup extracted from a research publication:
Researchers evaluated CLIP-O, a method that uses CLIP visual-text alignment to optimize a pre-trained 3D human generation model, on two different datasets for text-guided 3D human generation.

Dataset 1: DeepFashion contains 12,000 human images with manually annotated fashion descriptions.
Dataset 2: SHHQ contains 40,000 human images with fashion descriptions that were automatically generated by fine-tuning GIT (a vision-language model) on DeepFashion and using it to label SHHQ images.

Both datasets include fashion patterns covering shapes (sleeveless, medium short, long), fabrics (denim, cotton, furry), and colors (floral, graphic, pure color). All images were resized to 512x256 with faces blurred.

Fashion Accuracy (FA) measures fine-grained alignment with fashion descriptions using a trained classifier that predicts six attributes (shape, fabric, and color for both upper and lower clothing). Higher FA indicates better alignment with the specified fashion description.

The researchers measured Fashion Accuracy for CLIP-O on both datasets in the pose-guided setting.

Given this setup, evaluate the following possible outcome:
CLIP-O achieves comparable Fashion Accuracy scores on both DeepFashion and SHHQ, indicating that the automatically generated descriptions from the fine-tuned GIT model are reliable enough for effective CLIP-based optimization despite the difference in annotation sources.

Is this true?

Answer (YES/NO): NO